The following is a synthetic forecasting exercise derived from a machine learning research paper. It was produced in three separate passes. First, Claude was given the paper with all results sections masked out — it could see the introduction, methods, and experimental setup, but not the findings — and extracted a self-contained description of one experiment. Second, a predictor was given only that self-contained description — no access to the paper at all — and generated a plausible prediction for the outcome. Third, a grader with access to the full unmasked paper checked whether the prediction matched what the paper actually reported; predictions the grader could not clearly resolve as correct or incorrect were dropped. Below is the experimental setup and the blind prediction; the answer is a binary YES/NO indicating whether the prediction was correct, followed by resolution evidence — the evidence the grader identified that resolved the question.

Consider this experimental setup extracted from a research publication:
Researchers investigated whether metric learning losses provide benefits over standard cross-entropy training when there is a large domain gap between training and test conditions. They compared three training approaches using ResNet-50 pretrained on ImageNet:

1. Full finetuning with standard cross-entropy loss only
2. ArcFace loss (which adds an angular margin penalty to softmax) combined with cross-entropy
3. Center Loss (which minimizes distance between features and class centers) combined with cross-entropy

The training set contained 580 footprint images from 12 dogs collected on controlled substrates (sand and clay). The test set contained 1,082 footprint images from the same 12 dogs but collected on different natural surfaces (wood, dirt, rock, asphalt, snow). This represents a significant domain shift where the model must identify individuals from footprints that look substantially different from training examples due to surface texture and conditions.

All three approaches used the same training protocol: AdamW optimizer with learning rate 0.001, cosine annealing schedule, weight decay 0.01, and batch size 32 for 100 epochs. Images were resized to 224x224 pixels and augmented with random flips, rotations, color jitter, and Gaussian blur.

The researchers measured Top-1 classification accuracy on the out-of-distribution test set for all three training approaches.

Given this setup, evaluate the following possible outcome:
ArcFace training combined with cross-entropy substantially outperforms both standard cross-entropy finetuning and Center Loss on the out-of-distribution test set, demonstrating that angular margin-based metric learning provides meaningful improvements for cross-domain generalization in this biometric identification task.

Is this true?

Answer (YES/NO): NO